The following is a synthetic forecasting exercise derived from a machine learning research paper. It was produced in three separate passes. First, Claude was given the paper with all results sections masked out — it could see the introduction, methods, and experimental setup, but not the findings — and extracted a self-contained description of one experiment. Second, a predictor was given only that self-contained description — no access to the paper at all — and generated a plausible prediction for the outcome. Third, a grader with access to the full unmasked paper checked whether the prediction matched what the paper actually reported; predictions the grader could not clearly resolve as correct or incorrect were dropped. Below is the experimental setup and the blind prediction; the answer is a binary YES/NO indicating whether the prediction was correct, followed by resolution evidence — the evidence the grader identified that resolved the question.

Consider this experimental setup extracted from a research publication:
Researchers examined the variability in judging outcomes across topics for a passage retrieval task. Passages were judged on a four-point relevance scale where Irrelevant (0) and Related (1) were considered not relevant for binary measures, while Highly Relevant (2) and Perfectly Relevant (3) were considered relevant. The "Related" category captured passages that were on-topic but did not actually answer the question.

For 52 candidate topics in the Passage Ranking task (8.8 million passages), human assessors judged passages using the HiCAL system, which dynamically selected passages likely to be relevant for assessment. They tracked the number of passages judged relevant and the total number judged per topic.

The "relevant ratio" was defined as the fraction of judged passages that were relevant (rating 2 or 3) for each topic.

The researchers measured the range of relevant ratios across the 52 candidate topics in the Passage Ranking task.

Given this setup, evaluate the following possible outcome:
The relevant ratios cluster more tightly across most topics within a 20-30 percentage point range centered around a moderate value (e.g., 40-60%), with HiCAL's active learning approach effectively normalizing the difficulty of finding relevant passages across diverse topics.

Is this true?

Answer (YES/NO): NO